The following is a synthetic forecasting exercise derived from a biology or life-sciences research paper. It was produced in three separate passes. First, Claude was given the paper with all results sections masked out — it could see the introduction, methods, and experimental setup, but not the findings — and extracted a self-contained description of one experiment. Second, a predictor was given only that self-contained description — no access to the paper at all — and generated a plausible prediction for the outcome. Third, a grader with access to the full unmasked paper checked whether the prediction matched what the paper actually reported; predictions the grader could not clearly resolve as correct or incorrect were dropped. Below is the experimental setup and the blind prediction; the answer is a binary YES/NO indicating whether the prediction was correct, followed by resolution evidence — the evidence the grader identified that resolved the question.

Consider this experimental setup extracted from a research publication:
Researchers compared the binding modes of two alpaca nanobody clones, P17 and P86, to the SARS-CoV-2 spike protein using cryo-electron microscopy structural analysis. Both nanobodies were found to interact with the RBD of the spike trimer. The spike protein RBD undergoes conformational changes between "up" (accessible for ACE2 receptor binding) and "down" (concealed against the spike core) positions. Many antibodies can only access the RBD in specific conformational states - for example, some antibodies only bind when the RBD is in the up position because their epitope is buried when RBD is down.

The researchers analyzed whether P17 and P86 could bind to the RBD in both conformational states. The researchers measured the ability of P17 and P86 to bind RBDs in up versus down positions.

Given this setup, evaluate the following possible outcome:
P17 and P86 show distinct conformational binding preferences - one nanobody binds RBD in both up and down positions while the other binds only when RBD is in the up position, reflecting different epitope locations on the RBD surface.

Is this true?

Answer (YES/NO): NO